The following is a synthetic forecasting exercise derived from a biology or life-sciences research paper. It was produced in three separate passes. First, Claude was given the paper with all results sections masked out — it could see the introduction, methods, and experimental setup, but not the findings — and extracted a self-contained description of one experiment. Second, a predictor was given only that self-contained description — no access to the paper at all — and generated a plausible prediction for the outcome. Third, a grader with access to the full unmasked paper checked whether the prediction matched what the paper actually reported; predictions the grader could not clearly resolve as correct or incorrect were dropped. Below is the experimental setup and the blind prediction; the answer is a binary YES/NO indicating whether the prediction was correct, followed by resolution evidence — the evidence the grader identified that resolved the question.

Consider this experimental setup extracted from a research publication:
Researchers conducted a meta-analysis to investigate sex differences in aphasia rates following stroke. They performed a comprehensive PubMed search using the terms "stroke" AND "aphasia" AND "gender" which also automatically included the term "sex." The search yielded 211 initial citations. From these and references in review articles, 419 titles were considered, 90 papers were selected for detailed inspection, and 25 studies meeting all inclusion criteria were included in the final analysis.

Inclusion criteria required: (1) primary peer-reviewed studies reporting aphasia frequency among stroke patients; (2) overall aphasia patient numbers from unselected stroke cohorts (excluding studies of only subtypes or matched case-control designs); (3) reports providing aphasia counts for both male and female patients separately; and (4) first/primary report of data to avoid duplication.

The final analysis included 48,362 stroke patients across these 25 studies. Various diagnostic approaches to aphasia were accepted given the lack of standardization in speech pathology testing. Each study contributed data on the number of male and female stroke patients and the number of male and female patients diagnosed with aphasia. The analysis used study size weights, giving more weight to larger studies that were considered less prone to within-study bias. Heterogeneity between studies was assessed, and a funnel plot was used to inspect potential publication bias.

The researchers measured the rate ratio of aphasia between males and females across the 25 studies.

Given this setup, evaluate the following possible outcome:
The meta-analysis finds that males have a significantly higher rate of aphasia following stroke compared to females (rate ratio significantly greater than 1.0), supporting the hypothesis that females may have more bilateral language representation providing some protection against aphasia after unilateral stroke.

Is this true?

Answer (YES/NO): NO